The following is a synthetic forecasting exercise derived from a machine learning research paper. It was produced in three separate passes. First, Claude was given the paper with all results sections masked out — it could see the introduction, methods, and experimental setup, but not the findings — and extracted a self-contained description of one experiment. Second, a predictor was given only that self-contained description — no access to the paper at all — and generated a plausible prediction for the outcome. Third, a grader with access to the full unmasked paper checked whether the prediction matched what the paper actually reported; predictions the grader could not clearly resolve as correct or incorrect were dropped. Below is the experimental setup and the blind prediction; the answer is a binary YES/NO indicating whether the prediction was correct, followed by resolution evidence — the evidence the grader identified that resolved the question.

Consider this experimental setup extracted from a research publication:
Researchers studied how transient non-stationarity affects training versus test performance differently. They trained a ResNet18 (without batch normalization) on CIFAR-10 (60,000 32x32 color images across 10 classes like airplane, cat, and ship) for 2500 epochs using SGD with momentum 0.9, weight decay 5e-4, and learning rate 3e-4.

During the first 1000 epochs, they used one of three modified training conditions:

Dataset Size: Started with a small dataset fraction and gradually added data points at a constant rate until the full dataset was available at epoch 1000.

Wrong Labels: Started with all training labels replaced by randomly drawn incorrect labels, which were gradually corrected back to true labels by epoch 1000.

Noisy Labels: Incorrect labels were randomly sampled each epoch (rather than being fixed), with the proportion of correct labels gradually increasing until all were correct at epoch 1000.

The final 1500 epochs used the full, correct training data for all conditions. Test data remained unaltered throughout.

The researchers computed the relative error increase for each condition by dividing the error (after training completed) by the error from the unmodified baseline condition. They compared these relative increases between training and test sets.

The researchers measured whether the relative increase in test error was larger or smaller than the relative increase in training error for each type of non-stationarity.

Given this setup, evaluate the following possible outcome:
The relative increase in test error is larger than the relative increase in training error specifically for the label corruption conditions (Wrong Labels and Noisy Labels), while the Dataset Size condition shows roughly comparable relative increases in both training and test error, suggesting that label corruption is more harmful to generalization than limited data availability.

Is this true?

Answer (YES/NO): NO